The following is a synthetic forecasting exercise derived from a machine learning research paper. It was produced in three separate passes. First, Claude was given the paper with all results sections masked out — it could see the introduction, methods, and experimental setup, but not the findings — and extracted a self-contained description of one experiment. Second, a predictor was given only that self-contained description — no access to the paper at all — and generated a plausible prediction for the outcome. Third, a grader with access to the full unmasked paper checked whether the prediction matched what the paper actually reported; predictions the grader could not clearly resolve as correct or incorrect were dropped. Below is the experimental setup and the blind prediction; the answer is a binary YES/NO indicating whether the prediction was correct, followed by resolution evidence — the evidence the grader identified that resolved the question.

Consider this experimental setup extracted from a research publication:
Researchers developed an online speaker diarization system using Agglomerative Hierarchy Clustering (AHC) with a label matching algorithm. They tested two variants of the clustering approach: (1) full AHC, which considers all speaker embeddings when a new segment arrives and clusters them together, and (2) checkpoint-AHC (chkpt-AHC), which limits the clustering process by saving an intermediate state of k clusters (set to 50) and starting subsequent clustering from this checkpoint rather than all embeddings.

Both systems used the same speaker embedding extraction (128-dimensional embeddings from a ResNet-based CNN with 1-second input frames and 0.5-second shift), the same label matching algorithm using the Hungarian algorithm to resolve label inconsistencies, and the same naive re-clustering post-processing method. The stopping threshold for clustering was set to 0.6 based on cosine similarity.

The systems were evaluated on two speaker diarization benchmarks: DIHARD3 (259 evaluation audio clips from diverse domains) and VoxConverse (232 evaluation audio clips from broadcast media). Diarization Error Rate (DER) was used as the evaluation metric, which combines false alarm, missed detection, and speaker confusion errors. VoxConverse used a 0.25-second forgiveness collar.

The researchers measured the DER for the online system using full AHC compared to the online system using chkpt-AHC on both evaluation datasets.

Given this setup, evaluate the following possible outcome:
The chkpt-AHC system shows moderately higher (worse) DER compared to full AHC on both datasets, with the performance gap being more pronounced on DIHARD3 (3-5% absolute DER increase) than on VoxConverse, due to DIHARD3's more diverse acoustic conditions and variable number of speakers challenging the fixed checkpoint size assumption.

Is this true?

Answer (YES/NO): NO